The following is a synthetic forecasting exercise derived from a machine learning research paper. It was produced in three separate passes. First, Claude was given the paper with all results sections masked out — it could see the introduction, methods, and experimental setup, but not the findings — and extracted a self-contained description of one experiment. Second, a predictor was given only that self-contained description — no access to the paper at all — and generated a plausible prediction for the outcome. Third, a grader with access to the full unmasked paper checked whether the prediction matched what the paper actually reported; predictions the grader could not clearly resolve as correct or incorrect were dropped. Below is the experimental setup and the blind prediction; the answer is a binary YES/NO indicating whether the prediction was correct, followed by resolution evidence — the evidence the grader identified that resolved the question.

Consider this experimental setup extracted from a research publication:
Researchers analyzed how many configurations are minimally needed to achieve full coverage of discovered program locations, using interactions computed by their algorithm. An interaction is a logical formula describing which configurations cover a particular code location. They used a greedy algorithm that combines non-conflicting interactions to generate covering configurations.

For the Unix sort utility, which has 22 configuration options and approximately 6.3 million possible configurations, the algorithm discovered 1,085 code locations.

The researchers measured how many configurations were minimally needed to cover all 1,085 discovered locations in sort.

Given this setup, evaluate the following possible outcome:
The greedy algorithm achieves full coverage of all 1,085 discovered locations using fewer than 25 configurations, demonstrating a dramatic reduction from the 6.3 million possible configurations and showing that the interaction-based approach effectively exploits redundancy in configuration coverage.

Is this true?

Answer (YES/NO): YES